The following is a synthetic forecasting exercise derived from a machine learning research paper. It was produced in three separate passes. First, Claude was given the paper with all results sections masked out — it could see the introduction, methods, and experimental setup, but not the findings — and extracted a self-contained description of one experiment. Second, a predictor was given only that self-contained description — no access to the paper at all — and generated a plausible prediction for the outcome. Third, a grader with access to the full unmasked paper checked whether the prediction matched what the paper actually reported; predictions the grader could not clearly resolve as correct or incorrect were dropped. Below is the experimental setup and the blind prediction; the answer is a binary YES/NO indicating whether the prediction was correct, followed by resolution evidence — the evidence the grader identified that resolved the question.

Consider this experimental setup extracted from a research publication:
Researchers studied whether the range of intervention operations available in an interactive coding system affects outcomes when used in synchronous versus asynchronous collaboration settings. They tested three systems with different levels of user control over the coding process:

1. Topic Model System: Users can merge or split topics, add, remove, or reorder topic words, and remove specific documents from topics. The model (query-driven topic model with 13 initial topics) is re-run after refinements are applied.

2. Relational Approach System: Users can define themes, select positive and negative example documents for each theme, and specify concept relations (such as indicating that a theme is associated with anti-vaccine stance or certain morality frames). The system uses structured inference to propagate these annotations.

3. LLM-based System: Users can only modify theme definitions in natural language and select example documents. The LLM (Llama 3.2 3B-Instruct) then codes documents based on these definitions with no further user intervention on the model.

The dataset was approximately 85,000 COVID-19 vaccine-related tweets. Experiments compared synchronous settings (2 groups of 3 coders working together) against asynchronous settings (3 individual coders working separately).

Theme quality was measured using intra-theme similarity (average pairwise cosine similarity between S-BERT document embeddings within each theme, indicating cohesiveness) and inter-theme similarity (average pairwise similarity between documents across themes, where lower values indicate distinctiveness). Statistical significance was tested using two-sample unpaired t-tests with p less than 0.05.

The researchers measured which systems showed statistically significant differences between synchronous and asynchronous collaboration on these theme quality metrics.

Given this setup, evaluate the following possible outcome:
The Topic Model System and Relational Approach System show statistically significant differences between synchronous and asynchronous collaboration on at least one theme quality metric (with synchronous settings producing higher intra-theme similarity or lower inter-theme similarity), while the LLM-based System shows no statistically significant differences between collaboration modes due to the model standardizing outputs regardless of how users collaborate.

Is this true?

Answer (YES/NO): NO